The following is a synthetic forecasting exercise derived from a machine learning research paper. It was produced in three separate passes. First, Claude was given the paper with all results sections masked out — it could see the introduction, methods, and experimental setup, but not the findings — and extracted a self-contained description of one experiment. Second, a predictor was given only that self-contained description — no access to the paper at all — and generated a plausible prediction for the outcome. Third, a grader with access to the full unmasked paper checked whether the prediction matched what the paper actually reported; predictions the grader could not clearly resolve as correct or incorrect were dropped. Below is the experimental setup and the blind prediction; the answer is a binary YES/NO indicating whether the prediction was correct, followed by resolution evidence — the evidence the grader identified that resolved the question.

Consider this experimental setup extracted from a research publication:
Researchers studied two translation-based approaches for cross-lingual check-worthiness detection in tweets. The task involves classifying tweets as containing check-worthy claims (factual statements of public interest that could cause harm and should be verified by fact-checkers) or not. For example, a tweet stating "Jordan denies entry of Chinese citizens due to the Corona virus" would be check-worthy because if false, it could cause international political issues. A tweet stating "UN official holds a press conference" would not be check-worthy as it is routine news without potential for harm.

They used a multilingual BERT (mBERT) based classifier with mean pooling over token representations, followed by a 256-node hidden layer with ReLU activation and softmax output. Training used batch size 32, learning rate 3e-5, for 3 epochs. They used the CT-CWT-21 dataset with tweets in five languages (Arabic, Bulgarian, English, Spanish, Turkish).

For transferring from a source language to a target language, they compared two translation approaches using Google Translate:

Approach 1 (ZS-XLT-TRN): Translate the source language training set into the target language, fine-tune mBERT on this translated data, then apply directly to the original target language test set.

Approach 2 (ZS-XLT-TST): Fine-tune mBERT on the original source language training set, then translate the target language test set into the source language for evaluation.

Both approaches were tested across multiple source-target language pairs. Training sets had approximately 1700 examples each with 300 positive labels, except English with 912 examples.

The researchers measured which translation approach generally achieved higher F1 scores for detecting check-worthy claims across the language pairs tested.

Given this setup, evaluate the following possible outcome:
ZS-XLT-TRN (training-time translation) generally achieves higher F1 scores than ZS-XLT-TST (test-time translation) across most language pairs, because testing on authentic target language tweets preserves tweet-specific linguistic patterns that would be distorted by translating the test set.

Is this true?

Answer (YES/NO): NO